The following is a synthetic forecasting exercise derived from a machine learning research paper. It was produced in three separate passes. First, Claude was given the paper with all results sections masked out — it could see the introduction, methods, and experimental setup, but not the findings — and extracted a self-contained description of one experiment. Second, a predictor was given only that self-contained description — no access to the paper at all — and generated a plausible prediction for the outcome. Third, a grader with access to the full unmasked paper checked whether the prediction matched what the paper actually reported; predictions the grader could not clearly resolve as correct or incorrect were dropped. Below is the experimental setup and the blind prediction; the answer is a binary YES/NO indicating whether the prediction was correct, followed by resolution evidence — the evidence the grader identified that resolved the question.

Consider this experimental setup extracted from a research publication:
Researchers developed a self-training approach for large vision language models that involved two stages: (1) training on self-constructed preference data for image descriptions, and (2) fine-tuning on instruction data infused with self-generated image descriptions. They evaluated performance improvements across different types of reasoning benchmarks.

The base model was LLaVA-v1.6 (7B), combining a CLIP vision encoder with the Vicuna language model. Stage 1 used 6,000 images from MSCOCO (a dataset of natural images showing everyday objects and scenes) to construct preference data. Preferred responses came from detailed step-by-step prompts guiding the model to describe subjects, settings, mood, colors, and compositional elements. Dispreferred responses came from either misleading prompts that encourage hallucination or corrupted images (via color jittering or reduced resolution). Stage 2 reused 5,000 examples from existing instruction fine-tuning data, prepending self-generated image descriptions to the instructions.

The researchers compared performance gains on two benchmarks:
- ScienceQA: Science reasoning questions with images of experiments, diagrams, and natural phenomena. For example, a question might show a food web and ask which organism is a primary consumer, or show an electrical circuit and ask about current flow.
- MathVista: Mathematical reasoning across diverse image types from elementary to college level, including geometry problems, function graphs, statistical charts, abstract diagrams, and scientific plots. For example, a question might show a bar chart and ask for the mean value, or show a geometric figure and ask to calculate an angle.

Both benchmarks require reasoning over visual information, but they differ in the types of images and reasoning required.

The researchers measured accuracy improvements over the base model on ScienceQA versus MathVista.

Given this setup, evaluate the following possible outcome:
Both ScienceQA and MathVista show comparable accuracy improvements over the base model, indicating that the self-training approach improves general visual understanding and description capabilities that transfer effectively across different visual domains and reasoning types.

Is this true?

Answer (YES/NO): NO